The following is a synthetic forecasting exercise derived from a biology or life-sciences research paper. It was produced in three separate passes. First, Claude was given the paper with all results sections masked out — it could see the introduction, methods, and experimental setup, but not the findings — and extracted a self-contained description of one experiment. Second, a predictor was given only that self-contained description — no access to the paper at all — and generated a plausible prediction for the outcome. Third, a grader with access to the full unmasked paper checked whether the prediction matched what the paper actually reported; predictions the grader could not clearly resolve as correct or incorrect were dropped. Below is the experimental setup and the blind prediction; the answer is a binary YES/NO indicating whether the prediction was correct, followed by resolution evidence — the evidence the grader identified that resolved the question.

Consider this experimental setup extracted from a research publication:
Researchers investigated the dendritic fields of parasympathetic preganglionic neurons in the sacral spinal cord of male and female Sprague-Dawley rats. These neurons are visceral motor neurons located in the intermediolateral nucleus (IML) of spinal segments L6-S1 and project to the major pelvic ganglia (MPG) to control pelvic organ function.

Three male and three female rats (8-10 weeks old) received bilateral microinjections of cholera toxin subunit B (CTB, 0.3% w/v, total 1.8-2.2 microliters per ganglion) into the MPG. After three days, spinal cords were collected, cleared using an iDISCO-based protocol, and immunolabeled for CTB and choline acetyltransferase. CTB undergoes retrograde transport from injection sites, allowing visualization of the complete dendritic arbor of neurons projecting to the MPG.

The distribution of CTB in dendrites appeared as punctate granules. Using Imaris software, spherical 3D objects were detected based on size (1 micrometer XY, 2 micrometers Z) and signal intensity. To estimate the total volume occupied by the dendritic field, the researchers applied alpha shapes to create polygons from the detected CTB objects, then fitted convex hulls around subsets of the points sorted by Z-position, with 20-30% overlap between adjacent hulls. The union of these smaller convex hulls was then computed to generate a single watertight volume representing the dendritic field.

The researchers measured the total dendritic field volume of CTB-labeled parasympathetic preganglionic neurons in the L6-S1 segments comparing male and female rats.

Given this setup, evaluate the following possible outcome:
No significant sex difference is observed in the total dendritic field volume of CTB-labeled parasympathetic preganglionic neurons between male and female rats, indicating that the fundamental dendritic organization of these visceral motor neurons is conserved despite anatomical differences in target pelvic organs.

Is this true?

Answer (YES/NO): NO